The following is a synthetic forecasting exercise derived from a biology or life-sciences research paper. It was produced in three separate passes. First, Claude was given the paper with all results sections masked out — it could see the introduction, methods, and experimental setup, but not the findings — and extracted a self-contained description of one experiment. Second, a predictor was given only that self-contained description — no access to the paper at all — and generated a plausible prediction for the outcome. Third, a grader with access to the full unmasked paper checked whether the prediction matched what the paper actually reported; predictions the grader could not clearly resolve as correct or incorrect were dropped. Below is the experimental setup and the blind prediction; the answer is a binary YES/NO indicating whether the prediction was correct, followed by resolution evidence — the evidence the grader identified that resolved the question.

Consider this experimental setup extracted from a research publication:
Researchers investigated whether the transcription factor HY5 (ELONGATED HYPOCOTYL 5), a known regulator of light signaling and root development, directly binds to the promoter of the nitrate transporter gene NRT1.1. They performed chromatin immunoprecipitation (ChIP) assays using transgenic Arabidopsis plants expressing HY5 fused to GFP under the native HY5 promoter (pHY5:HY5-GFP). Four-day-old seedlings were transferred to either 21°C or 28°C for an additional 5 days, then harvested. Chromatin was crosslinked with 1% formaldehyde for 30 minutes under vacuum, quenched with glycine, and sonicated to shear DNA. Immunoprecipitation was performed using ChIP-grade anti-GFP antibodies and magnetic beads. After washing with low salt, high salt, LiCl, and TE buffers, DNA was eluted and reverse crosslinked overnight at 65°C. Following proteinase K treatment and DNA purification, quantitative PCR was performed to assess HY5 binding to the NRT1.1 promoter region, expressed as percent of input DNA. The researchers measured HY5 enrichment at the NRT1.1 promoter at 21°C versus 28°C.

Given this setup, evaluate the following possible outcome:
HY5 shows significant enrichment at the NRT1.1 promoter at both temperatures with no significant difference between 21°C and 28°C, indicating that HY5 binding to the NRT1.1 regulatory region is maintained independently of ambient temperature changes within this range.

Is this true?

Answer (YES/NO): NO